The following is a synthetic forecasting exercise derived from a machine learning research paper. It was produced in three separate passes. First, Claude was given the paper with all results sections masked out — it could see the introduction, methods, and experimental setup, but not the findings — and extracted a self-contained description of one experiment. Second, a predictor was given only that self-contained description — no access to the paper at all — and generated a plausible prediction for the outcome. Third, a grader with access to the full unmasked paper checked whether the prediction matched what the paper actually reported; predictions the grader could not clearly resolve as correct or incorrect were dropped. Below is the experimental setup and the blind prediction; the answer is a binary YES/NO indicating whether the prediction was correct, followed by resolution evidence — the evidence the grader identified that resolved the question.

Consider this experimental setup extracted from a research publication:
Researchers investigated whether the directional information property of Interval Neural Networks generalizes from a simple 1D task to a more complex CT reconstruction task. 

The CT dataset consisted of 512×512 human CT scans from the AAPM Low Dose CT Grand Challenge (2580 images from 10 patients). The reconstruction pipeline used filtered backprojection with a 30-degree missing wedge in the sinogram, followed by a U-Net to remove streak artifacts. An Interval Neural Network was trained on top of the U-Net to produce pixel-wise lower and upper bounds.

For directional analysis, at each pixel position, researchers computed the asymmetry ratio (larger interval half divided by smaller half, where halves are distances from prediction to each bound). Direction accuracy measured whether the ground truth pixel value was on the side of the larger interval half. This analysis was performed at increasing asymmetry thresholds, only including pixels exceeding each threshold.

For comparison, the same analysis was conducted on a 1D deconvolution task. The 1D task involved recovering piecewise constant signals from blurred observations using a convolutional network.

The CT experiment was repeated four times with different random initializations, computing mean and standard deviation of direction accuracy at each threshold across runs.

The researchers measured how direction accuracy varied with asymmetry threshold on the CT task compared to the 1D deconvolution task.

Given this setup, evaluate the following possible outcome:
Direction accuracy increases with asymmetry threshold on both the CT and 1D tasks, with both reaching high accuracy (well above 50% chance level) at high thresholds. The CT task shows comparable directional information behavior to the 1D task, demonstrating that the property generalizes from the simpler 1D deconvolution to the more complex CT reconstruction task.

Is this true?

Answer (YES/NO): YES